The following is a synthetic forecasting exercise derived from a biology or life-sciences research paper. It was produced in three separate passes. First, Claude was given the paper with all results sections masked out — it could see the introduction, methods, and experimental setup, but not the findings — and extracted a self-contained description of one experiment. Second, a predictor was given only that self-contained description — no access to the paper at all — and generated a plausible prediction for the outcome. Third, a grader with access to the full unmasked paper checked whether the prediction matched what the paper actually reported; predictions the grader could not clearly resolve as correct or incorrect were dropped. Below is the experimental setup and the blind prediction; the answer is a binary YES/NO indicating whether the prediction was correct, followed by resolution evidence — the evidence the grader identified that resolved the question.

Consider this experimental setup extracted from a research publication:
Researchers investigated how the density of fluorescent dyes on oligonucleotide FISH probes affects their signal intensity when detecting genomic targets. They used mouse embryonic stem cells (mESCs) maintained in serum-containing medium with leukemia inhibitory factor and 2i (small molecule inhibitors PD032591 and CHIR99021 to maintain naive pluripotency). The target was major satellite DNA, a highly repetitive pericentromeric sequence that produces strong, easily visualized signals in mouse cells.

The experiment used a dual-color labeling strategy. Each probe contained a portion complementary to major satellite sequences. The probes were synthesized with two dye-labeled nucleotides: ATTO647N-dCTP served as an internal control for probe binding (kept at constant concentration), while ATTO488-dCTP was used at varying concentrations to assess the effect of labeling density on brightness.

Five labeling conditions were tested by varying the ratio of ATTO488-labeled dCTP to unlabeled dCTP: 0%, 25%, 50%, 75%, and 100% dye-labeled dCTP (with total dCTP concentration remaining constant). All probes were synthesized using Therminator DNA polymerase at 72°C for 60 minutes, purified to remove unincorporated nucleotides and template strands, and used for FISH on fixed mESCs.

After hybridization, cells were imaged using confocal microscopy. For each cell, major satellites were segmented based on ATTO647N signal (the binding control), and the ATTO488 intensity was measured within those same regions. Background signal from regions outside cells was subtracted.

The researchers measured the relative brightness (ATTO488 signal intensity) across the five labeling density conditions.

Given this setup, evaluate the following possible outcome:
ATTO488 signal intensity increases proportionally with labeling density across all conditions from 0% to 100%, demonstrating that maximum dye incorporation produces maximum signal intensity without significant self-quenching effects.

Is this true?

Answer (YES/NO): NO